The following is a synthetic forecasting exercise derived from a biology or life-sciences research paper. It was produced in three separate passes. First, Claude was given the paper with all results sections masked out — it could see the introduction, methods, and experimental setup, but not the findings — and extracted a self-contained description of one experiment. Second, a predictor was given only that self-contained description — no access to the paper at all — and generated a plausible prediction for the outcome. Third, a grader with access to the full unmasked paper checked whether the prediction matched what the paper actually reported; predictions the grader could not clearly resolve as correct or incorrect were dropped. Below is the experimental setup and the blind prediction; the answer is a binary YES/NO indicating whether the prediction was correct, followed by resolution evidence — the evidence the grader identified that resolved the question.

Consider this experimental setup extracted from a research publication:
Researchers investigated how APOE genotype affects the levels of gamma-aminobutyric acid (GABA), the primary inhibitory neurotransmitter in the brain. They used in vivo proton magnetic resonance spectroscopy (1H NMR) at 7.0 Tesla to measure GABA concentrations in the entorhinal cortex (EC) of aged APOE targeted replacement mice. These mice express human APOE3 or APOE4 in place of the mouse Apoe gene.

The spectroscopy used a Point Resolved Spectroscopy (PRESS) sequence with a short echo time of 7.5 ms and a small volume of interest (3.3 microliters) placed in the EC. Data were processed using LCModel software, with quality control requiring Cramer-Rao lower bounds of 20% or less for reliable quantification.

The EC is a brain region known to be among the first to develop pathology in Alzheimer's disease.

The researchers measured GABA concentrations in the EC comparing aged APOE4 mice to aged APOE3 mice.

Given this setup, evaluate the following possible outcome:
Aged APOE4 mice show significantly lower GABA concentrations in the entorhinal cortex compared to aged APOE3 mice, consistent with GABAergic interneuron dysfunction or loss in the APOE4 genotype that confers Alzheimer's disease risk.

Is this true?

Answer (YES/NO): YES